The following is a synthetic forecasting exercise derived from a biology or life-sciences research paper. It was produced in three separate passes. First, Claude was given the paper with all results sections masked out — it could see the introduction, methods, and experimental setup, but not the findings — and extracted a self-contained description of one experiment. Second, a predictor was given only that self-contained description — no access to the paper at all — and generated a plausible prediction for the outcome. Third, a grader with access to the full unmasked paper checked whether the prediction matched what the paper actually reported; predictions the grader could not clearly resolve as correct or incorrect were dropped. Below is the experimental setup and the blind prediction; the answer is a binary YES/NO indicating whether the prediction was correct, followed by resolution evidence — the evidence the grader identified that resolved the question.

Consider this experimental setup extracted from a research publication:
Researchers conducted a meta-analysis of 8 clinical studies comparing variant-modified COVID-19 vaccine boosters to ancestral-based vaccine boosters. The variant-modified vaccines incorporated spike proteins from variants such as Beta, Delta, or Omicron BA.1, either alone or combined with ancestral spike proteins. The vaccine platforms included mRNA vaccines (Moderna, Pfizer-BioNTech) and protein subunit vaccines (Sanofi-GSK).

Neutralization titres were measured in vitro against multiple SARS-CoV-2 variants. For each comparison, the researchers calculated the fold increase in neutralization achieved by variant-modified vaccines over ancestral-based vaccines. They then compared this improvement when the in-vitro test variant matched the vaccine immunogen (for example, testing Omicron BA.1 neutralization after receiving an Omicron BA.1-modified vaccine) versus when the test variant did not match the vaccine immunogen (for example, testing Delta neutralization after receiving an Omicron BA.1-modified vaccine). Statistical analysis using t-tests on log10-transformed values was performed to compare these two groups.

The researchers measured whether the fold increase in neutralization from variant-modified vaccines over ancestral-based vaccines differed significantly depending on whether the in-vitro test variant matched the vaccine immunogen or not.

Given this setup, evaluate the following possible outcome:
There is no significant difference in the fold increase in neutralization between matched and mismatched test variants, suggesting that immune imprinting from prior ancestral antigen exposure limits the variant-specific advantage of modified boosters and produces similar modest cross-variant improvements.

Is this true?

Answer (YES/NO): NO